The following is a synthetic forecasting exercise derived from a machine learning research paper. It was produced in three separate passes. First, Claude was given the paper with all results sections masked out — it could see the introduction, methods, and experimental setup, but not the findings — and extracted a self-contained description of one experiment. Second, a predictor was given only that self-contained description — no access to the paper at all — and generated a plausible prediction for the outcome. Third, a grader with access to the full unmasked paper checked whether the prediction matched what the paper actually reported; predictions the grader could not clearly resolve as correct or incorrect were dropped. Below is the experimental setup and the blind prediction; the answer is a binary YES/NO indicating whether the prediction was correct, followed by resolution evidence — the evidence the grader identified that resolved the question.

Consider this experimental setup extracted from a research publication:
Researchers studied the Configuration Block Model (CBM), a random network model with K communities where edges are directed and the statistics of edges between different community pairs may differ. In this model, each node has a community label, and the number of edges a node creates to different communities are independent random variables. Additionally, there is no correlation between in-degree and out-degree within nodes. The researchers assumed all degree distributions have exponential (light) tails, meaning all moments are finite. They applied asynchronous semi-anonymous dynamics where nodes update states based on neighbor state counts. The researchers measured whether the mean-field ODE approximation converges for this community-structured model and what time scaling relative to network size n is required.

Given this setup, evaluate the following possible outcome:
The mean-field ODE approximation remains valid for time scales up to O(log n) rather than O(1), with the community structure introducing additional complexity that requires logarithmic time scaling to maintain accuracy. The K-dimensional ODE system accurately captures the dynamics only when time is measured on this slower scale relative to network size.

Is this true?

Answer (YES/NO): NO